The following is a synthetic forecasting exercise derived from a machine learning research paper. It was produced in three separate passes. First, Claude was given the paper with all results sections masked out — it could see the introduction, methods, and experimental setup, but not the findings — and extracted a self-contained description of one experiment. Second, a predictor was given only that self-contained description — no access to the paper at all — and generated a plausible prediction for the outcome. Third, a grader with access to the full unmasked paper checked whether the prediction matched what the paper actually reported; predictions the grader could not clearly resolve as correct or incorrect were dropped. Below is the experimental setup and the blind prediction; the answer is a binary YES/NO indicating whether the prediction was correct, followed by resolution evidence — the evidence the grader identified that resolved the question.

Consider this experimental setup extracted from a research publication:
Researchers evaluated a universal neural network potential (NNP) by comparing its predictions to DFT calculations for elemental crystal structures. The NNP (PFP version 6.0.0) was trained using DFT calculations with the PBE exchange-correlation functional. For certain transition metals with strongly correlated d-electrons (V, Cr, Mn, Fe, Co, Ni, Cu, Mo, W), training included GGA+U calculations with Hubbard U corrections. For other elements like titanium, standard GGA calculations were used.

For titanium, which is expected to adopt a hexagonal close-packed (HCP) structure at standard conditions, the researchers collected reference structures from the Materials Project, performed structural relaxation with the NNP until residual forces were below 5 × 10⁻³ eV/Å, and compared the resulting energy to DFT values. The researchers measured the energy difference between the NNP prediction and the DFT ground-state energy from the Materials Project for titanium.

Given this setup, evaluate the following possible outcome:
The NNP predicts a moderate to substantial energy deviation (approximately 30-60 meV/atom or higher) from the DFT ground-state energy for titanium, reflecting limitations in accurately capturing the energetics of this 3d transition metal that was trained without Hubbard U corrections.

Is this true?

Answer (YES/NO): NO